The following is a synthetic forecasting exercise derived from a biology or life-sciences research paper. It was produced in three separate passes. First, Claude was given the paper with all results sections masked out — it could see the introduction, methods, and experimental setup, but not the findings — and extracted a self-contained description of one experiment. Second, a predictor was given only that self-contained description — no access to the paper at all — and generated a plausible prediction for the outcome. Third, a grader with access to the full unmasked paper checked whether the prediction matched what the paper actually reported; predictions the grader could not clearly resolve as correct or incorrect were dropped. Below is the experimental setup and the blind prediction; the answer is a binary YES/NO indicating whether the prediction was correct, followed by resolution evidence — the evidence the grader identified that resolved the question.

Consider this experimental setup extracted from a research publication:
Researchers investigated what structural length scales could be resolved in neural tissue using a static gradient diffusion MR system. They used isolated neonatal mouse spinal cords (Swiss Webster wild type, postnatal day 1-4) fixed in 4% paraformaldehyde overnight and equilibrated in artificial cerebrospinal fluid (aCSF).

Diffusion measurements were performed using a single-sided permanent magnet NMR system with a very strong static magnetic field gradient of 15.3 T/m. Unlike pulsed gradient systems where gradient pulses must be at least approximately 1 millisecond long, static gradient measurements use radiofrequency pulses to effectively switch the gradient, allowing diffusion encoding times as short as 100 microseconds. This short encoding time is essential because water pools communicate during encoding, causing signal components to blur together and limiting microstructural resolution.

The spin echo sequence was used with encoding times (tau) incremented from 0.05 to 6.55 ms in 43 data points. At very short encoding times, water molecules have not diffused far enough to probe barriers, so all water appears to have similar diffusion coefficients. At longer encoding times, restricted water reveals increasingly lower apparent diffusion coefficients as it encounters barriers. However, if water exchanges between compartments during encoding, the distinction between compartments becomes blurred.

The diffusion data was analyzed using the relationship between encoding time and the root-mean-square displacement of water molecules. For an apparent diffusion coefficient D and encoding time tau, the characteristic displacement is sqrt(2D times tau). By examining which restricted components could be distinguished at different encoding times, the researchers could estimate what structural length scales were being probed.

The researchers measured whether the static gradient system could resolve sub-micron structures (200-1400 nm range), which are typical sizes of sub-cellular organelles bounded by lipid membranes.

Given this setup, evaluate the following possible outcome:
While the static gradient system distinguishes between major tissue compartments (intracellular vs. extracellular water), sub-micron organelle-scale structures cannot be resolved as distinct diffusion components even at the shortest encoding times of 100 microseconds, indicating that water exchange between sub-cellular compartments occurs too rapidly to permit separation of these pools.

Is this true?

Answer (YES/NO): NO